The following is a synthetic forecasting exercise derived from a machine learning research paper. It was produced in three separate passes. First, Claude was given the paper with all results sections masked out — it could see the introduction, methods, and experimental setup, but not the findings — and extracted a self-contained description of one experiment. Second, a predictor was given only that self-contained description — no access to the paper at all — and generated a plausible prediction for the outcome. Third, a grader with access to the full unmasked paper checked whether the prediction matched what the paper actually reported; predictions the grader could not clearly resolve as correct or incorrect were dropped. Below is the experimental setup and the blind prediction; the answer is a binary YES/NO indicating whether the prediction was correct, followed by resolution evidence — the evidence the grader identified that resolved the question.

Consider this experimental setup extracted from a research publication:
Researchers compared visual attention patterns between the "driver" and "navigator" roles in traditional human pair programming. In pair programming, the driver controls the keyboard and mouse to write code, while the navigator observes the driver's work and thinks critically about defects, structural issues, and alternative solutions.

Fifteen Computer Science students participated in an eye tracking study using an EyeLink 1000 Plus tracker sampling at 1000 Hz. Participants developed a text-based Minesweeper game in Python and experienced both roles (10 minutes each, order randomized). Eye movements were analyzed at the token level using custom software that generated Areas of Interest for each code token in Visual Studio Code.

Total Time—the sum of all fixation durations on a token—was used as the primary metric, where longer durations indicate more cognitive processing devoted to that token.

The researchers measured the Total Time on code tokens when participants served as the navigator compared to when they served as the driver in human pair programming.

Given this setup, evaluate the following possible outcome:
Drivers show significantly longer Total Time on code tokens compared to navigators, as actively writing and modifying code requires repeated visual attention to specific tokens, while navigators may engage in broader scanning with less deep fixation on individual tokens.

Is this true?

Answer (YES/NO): NO